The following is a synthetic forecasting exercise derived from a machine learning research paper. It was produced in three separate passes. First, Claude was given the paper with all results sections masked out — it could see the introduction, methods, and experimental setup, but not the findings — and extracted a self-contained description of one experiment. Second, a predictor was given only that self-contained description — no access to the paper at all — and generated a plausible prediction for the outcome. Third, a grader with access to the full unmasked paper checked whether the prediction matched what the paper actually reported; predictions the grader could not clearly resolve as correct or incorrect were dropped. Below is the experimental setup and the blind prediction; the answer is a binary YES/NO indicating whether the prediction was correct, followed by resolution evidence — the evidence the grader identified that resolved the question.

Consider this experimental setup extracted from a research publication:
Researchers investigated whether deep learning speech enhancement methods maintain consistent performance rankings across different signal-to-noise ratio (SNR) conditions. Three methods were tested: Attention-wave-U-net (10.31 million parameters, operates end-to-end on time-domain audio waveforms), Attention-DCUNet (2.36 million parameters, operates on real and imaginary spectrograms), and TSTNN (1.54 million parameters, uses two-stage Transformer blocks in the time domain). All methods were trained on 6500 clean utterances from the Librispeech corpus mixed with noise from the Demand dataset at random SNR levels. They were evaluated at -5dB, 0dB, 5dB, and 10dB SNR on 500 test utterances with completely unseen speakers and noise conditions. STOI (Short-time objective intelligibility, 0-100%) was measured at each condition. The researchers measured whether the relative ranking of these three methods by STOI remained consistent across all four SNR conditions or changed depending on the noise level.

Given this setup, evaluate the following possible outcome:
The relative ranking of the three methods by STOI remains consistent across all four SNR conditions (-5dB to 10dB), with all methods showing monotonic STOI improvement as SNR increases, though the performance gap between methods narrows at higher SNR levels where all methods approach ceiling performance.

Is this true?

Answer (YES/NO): YES